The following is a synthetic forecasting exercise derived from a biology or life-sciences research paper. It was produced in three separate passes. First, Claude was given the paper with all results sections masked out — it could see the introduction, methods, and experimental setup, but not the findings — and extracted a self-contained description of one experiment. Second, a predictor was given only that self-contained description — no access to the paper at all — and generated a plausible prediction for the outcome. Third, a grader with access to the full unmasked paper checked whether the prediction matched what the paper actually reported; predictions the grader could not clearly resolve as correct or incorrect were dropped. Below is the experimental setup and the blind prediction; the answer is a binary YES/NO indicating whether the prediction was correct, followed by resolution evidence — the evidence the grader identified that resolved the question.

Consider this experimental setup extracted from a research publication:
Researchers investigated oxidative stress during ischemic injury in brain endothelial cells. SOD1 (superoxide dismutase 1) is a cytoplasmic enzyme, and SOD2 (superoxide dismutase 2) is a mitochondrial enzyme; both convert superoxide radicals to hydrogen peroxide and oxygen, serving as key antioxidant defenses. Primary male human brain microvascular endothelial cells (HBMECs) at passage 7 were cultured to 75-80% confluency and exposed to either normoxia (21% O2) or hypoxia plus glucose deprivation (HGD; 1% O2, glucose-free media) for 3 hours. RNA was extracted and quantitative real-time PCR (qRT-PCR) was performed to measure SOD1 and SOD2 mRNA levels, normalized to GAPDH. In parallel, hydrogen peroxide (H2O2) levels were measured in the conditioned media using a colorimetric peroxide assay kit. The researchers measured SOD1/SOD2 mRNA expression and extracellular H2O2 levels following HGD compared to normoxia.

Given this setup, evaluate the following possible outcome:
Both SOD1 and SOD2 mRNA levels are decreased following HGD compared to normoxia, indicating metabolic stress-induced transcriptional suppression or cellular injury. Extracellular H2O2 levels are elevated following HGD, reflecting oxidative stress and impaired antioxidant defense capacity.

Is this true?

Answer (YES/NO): NO